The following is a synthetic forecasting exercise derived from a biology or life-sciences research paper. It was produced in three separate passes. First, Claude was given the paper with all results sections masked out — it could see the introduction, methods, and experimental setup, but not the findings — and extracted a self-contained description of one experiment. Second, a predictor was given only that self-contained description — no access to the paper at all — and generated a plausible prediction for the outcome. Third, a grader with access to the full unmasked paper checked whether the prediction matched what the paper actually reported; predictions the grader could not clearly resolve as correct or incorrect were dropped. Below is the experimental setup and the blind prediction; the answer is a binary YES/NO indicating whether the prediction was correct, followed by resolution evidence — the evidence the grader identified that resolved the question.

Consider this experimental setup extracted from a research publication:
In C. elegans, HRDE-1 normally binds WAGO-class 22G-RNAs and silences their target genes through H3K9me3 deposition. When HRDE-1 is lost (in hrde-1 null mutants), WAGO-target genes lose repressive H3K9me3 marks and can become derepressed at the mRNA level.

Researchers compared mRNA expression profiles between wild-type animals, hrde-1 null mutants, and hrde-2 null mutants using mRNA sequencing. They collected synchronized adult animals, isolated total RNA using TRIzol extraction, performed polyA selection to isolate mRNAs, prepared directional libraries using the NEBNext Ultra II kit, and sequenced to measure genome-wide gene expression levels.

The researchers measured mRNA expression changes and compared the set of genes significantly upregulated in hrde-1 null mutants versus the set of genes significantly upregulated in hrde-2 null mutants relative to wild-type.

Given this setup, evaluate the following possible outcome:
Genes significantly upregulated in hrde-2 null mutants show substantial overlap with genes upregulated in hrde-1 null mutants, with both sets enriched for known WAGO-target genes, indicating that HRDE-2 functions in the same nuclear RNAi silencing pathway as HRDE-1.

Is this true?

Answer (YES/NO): NO